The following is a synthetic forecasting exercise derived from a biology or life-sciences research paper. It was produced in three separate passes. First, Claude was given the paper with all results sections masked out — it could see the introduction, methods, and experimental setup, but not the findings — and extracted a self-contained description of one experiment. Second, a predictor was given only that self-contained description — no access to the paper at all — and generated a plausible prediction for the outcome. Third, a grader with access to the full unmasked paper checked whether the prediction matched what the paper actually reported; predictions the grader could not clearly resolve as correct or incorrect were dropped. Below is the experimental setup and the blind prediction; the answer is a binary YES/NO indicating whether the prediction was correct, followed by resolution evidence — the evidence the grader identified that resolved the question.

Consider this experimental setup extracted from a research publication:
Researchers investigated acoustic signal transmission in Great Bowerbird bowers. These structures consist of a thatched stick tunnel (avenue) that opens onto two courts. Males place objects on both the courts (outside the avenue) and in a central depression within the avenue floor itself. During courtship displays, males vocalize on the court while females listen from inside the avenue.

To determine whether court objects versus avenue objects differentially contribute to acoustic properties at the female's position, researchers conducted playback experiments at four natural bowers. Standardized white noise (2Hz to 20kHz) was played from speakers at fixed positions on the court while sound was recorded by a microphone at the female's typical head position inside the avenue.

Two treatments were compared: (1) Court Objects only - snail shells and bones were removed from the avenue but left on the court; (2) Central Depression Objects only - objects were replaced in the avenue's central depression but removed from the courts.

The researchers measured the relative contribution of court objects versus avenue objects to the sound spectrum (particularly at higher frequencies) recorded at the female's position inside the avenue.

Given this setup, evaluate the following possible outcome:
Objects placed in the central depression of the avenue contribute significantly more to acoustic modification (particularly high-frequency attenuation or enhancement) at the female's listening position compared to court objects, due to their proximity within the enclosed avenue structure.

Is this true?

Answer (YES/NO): NO